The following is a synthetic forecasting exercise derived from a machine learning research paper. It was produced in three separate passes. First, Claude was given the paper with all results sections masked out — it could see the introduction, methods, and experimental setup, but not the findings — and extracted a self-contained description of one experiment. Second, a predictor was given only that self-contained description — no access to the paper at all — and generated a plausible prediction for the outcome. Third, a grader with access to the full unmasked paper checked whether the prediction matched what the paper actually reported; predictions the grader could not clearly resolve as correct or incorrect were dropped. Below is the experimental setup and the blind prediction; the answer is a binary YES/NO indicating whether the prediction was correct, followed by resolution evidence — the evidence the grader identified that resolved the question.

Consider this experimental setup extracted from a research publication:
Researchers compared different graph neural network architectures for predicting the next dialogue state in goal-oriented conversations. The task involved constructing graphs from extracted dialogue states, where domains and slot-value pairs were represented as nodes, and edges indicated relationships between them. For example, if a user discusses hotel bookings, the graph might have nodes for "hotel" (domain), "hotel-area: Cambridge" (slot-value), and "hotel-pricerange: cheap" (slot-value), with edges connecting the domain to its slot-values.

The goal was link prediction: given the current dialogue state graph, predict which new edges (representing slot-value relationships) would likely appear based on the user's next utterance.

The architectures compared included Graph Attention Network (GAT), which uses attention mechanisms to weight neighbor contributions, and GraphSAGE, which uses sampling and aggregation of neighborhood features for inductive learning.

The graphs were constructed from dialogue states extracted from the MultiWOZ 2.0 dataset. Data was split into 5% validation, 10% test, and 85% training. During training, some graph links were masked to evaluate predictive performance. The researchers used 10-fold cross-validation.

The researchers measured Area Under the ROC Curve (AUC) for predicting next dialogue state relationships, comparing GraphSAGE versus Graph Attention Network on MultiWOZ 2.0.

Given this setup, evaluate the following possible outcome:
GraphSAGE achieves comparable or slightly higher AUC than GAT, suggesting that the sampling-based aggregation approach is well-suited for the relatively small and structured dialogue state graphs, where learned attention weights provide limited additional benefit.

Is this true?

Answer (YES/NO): NO